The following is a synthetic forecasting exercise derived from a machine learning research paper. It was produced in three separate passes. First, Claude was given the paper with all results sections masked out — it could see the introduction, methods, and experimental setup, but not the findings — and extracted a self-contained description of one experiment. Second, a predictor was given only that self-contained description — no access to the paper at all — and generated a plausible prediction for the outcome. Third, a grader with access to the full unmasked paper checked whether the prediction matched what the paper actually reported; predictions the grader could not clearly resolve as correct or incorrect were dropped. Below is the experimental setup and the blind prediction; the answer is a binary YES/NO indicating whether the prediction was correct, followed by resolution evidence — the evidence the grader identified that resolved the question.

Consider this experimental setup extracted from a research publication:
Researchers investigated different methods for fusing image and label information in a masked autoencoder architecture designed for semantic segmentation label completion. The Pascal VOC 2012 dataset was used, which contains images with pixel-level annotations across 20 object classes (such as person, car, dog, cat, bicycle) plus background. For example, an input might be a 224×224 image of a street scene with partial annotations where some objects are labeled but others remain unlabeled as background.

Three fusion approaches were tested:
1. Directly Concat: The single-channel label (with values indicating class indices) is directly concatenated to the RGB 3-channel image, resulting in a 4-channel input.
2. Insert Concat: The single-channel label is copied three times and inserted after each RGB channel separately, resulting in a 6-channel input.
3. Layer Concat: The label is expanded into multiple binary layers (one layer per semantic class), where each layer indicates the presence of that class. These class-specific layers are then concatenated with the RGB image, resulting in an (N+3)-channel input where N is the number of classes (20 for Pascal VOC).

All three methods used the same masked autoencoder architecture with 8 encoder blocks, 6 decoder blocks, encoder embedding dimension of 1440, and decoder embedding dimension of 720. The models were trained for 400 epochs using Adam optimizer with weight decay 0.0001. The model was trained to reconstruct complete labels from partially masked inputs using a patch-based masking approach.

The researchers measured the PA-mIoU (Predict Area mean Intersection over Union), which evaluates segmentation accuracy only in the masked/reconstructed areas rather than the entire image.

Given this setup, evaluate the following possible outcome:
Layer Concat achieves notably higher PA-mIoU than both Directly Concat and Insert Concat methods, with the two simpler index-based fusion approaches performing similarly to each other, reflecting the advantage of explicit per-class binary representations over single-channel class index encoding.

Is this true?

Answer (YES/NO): YES